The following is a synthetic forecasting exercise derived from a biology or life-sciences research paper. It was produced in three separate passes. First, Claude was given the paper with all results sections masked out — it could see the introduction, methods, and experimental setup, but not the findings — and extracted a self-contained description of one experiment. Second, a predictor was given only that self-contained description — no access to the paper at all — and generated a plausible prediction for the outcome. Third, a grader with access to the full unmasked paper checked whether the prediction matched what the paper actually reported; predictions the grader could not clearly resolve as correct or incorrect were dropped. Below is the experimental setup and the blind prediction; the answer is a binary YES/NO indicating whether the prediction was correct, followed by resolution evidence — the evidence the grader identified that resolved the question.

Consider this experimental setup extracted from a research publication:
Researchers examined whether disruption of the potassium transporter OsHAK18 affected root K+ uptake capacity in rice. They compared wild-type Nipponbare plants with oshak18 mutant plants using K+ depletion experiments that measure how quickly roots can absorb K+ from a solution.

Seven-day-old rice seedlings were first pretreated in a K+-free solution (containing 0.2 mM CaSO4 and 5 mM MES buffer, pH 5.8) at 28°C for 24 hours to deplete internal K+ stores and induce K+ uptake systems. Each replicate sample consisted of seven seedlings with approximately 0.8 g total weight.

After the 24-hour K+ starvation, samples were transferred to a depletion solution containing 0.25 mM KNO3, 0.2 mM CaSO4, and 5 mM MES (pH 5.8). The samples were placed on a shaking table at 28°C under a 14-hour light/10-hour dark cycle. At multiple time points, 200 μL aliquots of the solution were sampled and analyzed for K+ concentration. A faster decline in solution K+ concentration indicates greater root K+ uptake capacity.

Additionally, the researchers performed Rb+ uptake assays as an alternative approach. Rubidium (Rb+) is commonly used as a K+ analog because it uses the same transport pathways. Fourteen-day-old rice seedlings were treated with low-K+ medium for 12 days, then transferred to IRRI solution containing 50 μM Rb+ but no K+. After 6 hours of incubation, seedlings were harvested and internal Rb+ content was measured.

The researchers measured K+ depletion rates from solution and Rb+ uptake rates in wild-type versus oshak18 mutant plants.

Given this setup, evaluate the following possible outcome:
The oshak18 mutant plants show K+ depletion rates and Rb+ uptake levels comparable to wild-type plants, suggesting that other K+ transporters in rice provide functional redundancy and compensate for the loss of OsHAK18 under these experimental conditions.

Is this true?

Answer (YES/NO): NO